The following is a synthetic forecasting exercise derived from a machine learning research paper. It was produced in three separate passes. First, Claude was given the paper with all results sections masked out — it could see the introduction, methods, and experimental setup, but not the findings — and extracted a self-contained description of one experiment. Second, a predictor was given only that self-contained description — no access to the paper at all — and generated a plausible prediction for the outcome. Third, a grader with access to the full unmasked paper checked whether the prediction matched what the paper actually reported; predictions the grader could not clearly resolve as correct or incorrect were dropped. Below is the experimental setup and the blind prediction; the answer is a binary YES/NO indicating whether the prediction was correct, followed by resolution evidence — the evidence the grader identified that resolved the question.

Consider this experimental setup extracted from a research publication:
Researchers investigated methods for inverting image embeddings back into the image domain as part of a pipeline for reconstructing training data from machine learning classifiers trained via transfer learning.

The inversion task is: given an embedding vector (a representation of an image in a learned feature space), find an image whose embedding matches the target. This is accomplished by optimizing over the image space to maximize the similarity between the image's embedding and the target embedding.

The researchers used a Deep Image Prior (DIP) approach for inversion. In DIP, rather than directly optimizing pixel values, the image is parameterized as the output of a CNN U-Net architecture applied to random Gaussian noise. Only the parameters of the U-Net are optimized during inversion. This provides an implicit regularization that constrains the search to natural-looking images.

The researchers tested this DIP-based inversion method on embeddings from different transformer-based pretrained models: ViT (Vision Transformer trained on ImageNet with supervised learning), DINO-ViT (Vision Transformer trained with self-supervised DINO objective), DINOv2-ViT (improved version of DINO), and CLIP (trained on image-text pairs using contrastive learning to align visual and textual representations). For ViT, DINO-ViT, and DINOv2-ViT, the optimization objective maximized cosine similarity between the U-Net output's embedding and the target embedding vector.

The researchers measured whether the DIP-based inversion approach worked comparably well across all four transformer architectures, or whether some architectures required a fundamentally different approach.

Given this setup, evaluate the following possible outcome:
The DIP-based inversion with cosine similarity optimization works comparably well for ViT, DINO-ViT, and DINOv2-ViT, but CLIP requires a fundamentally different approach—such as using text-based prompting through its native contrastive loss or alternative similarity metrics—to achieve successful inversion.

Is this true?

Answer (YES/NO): NO